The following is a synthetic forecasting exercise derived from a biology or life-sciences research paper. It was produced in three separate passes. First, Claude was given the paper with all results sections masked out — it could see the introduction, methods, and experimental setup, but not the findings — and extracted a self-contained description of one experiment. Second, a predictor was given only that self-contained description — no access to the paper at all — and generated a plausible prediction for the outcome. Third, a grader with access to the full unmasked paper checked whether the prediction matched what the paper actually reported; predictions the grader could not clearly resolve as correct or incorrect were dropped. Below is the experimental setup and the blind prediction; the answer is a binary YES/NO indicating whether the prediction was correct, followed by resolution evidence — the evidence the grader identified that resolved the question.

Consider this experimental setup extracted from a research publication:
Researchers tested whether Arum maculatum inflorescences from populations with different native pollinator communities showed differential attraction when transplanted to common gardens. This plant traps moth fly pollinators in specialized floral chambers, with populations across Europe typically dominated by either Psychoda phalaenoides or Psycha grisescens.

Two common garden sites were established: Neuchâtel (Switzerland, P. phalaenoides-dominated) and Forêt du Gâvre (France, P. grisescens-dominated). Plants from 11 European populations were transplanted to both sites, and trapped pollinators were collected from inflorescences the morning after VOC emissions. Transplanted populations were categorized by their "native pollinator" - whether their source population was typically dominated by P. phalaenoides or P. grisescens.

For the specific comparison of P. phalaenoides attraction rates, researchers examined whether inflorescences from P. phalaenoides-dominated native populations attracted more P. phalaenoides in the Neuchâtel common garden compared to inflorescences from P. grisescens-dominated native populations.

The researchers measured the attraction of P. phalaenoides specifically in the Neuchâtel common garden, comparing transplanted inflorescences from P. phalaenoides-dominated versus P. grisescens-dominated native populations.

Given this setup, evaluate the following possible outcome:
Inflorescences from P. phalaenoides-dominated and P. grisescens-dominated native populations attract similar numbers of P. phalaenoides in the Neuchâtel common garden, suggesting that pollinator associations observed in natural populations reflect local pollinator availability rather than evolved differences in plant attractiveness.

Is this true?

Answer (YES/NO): YES